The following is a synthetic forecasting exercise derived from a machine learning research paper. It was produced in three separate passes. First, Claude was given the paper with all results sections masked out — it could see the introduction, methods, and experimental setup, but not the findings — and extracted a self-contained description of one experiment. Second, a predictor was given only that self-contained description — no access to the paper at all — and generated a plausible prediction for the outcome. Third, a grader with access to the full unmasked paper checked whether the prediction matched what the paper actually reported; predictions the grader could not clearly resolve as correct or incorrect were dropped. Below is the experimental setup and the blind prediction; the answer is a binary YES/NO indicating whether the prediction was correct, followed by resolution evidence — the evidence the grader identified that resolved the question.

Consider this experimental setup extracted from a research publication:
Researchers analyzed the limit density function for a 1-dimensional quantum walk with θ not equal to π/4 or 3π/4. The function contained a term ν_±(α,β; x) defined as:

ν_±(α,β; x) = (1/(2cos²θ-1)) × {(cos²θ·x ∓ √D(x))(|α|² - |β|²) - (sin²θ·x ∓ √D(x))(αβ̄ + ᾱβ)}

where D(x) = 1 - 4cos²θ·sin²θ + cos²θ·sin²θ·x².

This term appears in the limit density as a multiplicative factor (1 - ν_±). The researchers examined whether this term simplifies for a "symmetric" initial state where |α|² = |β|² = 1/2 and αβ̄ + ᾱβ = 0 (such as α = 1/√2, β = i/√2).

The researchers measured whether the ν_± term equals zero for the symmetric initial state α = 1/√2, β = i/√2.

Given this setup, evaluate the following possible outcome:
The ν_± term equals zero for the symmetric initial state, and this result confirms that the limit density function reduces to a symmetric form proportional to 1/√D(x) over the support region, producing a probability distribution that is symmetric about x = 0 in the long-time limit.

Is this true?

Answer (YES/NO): NO